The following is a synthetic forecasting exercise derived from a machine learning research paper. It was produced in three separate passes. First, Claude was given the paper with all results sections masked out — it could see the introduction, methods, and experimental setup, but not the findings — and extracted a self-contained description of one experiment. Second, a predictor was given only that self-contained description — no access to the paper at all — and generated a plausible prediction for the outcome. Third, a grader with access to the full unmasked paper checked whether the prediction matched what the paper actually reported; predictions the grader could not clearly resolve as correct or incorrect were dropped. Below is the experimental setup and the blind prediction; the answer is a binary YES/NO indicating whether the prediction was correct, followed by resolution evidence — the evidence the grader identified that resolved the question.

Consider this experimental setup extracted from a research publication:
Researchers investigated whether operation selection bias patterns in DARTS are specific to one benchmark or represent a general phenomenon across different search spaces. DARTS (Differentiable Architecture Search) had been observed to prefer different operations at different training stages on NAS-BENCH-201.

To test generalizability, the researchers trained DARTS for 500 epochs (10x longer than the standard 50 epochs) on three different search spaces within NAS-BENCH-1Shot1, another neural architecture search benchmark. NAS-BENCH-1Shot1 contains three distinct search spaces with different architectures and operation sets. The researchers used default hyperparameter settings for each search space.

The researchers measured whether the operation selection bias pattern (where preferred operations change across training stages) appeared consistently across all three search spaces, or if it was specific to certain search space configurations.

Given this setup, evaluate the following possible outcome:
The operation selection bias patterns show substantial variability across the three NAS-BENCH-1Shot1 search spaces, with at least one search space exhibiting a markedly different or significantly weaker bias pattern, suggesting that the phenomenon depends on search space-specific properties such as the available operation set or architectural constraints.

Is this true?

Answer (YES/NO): NO